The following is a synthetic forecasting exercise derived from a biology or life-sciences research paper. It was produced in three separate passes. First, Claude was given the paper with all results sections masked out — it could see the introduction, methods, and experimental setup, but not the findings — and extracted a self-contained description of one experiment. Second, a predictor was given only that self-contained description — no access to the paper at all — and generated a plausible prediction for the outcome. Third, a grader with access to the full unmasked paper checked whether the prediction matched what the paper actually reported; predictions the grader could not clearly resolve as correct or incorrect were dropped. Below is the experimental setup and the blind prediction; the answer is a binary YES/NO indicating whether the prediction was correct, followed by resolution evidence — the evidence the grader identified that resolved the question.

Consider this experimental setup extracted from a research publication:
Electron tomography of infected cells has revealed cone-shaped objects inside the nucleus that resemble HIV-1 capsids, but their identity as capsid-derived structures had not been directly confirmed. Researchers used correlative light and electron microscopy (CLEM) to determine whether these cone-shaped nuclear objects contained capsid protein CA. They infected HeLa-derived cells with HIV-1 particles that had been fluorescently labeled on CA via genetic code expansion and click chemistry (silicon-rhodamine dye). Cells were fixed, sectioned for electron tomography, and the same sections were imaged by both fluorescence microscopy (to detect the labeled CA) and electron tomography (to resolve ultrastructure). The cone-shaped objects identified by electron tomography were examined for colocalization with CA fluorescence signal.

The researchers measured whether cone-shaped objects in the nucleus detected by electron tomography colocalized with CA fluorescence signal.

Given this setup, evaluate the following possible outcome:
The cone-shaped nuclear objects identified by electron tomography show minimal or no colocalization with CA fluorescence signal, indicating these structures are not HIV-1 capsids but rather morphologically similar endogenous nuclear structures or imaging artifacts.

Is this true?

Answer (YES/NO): NO